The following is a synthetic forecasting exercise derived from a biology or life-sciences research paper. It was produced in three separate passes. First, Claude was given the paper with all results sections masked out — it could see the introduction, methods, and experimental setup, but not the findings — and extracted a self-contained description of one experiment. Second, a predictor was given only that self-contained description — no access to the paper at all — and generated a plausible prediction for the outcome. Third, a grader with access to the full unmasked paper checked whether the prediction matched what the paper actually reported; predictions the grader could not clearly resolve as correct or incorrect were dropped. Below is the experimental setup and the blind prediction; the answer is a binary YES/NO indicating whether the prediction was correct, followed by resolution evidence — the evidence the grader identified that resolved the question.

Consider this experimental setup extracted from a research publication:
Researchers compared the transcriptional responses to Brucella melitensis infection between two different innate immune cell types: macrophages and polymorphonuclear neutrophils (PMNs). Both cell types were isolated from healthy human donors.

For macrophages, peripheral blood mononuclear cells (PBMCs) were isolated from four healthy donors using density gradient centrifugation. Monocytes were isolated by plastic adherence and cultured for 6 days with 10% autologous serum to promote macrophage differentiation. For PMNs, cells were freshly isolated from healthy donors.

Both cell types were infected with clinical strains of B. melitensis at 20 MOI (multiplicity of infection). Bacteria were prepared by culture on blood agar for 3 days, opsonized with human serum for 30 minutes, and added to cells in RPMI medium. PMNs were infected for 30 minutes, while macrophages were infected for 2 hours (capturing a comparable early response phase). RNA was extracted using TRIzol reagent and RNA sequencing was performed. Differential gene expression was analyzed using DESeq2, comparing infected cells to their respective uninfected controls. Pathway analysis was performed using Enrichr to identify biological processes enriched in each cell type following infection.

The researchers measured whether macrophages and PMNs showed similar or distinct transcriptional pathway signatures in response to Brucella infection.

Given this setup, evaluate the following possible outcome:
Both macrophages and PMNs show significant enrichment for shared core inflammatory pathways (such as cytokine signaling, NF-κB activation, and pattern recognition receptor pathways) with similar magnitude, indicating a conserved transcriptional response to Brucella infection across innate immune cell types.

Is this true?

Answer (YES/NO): NO